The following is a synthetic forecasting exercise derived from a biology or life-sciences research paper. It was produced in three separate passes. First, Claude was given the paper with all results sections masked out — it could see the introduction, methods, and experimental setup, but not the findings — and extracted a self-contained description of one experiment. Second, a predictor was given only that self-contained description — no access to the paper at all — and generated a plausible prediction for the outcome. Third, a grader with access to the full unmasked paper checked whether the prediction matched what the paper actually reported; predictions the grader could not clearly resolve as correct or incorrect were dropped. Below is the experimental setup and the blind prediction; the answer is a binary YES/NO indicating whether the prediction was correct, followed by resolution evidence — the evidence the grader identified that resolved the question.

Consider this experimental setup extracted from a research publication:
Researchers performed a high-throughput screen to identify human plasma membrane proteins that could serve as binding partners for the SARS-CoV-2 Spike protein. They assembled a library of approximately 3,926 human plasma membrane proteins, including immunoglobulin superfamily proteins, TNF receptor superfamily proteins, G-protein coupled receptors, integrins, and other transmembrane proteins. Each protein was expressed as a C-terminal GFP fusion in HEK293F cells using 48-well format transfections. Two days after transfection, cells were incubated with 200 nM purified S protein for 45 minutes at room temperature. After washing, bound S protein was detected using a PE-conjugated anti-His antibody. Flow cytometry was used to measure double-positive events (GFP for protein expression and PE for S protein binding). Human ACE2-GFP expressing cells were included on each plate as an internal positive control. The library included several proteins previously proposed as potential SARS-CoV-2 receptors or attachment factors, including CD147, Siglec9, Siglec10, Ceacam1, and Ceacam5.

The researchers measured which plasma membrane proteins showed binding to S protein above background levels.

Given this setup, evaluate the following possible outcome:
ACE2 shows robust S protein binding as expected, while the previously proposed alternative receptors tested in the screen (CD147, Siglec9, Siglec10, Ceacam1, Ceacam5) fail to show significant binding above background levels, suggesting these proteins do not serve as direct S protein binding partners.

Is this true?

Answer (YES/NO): YES